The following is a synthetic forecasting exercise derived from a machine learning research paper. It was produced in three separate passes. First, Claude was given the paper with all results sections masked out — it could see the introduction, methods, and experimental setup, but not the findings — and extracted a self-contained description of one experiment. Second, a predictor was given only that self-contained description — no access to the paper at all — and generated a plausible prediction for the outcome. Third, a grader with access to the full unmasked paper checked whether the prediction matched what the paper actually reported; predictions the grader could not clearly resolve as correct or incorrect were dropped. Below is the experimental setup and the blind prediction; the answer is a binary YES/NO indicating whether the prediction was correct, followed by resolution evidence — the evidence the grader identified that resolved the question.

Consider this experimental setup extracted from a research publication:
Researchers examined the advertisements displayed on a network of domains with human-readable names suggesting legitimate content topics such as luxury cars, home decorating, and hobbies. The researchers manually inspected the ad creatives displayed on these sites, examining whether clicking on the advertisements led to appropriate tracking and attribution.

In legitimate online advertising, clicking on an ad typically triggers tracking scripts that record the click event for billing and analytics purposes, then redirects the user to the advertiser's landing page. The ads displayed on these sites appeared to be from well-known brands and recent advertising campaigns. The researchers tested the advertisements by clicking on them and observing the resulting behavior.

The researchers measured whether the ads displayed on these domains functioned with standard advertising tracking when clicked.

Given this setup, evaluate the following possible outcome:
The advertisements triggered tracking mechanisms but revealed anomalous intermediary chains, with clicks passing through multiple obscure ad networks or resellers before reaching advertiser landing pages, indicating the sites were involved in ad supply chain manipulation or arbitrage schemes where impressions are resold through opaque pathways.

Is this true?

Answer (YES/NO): NO